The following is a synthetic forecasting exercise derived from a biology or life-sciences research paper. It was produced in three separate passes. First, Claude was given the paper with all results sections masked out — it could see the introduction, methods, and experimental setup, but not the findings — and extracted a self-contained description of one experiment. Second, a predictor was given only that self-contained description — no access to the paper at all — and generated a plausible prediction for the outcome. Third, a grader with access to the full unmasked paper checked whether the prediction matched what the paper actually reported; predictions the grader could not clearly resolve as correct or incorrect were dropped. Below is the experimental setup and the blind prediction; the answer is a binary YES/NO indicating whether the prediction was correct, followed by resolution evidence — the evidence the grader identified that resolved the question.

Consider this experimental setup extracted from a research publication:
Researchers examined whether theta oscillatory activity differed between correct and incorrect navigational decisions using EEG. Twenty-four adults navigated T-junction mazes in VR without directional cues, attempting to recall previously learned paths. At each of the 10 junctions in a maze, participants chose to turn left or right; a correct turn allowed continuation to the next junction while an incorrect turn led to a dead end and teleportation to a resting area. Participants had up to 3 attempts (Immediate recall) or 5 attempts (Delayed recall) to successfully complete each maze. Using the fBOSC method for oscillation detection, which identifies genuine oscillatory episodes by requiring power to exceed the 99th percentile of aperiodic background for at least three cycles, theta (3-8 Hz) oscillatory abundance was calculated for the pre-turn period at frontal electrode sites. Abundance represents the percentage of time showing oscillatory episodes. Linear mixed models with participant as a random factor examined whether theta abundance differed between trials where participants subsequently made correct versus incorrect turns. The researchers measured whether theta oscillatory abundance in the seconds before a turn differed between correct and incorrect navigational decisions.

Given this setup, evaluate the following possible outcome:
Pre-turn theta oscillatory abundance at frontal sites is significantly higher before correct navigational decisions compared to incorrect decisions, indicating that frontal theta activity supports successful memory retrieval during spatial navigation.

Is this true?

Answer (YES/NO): NO